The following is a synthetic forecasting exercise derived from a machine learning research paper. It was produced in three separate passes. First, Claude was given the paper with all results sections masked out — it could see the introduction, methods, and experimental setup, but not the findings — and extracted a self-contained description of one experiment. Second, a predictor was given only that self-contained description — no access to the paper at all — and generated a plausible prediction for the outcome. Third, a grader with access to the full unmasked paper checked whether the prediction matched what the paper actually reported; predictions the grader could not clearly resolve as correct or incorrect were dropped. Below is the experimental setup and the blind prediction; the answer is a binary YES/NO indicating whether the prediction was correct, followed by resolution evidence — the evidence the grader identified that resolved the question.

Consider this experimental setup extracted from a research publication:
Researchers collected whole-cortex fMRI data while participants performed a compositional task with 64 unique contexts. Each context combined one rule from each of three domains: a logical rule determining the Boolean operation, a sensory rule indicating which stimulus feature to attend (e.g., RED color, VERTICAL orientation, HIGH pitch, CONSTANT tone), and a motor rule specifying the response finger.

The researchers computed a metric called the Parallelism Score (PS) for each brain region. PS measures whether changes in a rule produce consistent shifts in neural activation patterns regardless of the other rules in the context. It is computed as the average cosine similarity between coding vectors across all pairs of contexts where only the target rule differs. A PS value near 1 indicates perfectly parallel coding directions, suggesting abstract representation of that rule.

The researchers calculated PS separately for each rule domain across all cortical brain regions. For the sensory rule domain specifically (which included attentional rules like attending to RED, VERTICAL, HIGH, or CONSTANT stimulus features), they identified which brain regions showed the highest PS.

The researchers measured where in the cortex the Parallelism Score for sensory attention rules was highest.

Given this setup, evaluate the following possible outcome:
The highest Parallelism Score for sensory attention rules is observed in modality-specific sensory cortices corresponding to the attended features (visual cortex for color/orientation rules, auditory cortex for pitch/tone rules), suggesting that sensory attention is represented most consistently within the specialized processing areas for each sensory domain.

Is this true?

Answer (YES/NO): NO